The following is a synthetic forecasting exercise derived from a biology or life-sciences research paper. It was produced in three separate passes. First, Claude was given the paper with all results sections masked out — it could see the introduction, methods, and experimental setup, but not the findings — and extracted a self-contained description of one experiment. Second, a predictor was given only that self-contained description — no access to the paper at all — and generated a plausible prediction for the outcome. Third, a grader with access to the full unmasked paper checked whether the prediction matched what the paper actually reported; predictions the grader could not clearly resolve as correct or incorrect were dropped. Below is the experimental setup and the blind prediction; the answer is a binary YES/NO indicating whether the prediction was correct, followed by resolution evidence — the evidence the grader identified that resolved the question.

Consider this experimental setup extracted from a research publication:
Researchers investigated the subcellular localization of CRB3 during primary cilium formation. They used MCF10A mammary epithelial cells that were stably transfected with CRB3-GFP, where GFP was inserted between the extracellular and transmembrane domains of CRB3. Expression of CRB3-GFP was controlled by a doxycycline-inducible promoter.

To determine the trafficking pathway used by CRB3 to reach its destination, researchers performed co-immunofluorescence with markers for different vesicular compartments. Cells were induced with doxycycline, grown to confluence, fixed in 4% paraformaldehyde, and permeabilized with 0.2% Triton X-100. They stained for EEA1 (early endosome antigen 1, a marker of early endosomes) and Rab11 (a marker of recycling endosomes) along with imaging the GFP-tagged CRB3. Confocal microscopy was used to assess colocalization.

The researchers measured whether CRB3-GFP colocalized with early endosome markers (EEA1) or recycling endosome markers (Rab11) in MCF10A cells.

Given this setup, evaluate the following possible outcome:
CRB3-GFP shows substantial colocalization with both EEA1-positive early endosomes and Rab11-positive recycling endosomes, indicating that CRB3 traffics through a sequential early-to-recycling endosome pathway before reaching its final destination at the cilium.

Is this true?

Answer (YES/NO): YES